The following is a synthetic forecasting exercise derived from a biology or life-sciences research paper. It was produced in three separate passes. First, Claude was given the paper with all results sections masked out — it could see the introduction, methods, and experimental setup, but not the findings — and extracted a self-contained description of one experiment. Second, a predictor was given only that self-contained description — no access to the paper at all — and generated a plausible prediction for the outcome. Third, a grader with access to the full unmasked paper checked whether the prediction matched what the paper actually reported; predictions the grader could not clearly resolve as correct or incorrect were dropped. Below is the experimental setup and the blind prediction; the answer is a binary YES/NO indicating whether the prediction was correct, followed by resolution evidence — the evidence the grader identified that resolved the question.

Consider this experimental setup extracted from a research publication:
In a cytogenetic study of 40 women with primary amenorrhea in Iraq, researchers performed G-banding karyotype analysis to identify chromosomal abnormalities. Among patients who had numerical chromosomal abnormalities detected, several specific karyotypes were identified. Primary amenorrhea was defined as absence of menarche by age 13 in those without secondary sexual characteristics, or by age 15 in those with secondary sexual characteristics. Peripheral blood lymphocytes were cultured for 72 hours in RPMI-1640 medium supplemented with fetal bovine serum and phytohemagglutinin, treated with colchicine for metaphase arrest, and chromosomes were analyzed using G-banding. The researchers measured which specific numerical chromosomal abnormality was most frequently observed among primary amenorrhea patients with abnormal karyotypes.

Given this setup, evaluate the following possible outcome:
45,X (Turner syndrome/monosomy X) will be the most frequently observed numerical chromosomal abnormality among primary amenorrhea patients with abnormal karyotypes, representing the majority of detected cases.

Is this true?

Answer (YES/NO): YES